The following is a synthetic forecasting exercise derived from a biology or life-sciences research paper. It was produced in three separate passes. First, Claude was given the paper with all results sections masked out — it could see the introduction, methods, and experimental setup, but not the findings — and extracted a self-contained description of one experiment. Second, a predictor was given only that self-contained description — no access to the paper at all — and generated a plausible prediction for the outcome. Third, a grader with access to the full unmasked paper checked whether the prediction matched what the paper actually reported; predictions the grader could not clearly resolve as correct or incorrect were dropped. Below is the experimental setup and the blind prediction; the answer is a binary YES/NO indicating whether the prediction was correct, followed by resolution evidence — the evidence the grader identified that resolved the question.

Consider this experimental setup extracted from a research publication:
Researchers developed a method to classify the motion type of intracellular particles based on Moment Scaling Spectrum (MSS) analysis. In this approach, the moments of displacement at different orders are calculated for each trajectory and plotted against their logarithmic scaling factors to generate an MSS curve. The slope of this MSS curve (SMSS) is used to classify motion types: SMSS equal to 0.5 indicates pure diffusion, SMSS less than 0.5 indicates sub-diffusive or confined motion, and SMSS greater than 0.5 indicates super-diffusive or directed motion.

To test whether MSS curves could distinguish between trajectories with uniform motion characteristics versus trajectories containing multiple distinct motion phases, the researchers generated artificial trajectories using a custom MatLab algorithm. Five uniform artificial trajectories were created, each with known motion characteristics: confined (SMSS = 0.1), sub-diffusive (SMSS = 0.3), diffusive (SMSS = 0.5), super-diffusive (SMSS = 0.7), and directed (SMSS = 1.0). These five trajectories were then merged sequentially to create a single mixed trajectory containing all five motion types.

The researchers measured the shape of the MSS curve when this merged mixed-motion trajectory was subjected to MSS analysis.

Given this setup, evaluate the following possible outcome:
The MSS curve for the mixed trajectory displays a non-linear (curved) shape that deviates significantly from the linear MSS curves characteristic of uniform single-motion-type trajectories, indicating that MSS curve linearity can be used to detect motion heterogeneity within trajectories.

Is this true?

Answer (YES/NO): YES